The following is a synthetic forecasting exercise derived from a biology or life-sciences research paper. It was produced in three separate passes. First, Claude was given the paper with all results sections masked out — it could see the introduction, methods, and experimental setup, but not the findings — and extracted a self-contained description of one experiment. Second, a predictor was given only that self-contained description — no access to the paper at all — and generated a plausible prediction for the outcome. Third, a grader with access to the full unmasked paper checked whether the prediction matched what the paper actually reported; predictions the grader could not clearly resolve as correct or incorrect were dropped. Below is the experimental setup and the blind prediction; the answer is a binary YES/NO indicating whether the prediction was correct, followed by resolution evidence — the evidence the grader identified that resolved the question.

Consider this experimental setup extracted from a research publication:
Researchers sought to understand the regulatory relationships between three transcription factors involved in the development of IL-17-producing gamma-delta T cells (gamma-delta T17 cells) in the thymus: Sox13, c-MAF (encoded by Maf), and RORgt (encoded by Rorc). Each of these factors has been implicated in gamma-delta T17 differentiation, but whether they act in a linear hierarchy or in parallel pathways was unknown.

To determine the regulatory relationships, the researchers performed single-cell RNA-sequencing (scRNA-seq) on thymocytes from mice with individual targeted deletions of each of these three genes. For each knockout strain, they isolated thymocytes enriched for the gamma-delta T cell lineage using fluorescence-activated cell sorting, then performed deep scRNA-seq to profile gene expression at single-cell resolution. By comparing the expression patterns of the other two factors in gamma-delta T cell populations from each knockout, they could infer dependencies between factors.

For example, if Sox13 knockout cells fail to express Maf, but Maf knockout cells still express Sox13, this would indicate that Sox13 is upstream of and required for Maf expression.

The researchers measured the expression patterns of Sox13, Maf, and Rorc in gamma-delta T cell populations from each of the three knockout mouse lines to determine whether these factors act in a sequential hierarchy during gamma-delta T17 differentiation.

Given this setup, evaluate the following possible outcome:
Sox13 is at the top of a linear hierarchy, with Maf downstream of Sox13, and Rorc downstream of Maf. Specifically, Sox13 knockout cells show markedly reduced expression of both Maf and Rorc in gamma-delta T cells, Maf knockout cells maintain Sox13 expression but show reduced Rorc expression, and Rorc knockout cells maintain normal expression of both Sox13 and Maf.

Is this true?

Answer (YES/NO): NO